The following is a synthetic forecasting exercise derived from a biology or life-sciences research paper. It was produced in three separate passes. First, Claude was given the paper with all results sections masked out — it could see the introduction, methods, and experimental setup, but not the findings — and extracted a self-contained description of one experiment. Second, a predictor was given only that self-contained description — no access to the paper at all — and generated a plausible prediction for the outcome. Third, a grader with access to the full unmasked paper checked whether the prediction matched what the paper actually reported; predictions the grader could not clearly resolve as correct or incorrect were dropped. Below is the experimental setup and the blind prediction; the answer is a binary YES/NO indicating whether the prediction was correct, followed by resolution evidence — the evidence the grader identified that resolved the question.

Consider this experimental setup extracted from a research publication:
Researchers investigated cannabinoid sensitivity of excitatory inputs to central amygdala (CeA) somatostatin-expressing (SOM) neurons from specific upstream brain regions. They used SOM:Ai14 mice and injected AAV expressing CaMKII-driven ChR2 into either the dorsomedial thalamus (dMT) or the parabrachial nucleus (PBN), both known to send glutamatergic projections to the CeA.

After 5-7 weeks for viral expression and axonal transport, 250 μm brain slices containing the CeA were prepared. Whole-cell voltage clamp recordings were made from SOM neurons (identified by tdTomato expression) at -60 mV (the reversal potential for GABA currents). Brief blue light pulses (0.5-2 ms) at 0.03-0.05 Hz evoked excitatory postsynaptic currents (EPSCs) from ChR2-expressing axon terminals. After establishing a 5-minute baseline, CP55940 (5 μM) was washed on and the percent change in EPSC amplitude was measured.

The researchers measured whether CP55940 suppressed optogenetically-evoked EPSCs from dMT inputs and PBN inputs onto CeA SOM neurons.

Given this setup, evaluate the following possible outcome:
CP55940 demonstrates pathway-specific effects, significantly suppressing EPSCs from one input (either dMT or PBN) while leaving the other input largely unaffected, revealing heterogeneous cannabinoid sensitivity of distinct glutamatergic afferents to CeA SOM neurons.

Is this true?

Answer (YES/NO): NO